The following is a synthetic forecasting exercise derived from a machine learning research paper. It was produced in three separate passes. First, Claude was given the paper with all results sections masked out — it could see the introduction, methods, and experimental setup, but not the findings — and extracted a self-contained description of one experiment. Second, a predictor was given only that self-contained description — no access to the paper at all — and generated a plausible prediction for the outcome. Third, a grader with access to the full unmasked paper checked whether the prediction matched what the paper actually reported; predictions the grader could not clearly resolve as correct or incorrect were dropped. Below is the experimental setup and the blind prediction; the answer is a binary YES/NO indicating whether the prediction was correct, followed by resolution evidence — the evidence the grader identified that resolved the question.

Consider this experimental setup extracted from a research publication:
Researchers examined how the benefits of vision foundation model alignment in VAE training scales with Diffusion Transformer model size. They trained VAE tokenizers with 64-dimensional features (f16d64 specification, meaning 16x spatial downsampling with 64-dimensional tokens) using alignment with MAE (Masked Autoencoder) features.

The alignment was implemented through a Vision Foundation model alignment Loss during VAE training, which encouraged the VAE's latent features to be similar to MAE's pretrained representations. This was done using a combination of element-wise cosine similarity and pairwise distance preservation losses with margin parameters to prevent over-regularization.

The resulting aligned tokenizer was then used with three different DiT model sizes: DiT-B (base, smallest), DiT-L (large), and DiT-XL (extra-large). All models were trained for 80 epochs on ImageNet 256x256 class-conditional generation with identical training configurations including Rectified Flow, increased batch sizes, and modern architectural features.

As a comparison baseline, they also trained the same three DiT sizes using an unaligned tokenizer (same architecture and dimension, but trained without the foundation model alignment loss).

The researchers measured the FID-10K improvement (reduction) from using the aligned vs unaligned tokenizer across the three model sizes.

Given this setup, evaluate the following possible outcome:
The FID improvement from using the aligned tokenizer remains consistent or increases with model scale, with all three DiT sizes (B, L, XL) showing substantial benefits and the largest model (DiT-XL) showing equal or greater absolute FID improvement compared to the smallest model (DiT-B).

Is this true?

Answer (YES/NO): NO